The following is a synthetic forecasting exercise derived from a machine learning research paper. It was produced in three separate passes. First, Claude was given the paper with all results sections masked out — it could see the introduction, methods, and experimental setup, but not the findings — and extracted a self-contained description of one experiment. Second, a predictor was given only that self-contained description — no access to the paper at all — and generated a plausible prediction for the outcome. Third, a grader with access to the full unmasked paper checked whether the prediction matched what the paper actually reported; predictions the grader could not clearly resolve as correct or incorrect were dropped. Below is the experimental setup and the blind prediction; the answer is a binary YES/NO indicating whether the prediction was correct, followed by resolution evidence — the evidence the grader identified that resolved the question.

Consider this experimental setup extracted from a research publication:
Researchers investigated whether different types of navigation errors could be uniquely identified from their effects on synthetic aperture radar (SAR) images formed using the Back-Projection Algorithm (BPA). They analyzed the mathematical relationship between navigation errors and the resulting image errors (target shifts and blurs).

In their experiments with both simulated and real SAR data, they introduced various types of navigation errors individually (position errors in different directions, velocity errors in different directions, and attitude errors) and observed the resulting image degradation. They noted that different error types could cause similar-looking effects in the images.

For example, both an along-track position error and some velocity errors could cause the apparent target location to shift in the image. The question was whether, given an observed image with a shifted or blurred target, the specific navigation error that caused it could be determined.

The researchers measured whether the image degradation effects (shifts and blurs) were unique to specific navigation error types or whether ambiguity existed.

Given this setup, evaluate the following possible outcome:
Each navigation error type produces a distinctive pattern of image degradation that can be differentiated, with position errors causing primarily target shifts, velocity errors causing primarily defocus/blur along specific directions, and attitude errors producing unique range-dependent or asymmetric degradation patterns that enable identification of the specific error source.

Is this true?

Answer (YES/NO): NO